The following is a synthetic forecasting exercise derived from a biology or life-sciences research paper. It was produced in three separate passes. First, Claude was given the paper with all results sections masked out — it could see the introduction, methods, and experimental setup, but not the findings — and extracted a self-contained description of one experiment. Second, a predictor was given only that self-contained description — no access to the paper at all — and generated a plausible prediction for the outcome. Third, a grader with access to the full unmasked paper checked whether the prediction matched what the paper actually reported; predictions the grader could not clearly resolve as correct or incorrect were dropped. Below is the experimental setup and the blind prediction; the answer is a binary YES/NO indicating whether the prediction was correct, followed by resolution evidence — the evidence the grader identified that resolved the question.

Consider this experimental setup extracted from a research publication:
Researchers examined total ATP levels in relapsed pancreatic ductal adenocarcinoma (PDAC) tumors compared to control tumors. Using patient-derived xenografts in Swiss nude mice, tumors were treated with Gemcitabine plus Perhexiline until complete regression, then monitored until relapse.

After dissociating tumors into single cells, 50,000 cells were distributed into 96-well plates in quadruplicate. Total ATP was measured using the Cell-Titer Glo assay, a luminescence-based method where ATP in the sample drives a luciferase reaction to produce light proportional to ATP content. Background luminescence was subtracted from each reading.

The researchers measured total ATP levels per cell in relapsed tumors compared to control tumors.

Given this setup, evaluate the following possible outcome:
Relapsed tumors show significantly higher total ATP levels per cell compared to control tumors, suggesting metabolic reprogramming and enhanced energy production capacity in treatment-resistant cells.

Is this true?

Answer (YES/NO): YES